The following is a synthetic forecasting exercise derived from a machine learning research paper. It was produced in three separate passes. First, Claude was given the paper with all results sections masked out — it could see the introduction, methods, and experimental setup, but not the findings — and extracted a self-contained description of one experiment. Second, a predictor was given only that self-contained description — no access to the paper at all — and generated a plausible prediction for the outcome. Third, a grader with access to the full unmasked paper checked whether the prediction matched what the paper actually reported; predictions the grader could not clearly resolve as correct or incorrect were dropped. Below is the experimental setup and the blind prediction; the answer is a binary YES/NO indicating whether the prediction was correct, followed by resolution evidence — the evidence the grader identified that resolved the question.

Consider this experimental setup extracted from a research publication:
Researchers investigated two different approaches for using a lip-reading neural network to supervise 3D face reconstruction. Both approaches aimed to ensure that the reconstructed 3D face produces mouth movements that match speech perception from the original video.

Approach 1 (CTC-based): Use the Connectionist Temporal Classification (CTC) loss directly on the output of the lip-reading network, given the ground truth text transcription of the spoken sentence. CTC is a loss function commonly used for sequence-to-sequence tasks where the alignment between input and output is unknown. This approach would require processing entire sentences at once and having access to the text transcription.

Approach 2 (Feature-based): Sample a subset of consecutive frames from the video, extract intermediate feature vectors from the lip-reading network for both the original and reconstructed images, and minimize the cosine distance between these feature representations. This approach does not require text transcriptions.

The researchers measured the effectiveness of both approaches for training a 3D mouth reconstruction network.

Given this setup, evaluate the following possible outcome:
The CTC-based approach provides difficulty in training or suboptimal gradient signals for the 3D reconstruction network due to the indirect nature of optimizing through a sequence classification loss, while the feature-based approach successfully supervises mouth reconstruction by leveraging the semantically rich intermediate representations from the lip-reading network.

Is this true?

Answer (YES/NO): YES